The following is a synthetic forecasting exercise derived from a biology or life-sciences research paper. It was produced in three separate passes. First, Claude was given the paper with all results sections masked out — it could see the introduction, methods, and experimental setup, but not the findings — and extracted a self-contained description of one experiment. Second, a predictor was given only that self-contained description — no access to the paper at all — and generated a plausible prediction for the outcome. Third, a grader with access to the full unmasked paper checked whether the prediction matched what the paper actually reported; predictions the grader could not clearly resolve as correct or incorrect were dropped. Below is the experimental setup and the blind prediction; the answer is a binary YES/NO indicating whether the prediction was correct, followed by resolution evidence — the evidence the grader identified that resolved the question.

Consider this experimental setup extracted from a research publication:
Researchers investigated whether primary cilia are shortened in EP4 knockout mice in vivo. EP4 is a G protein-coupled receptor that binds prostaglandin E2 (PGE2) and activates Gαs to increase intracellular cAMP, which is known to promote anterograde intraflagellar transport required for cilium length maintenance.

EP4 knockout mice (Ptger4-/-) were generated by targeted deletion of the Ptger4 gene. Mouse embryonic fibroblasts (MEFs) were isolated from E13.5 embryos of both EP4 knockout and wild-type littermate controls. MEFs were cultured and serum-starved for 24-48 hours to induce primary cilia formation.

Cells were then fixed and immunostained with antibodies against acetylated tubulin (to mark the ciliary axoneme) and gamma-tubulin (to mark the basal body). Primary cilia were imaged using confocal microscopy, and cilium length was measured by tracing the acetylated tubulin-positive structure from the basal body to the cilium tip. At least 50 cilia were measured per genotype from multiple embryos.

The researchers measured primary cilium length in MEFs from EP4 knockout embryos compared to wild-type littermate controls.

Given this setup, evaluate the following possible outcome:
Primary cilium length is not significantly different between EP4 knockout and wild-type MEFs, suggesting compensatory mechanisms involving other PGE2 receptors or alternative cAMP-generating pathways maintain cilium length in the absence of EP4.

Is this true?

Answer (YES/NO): NO